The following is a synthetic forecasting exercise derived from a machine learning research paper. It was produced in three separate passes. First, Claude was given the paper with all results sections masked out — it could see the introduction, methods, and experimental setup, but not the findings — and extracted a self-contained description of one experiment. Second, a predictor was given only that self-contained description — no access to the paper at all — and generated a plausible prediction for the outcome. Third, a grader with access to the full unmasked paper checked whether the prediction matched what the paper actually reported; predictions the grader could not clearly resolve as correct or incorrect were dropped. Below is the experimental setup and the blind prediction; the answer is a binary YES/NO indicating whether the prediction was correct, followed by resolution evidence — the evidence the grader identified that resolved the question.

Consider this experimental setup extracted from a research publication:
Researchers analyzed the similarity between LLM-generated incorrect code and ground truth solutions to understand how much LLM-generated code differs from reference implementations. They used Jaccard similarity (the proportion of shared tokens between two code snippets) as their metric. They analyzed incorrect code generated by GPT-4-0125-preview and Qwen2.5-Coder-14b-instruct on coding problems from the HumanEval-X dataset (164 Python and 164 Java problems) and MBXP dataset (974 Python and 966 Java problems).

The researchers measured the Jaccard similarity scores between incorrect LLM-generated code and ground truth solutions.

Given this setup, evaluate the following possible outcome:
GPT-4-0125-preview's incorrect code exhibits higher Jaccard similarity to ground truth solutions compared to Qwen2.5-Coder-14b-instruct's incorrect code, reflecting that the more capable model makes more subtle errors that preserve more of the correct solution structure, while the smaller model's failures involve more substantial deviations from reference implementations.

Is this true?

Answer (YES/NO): NO